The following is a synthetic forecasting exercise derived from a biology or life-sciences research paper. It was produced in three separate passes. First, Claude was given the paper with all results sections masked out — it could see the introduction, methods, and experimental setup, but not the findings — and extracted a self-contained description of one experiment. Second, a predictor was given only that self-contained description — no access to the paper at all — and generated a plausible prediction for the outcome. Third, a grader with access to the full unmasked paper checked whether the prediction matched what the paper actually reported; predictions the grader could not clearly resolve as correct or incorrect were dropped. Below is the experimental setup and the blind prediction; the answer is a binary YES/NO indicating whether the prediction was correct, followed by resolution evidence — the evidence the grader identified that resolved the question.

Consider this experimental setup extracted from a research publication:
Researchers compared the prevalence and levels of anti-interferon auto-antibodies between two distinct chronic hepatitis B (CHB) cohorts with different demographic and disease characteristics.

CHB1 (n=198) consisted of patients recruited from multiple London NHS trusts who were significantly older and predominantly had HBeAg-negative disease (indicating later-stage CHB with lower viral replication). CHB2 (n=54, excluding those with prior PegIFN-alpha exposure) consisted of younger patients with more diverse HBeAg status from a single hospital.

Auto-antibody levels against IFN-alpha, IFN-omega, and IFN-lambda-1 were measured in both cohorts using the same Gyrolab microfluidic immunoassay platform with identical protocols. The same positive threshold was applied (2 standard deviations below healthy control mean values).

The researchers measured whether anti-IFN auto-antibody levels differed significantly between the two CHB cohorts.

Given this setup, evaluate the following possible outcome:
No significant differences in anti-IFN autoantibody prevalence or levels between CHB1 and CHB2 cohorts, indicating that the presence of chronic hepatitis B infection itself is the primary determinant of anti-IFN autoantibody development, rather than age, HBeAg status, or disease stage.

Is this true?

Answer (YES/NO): NO